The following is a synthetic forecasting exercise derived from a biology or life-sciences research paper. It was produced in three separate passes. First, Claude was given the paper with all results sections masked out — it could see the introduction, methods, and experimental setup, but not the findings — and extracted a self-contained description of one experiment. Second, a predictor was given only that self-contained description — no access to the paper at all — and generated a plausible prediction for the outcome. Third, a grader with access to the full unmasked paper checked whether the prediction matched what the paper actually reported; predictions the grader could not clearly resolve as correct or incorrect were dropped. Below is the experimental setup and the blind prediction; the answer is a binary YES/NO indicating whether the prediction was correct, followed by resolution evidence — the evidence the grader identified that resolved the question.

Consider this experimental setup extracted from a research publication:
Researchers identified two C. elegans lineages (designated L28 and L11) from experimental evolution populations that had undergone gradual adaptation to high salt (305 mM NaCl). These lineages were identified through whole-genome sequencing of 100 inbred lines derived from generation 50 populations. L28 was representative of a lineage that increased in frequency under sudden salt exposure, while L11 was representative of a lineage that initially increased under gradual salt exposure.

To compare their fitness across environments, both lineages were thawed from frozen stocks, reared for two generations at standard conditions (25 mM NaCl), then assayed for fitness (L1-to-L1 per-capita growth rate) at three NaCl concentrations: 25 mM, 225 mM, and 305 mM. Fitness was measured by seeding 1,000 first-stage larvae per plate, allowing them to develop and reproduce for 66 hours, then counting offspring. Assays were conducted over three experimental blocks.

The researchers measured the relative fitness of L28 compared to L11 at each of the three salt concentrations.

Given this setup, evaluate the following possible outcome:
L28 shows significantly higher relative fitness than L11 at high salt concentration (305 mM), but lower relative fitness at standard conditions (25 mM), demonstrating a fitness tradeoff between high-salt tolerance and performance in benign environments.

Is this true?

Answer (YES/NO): YES